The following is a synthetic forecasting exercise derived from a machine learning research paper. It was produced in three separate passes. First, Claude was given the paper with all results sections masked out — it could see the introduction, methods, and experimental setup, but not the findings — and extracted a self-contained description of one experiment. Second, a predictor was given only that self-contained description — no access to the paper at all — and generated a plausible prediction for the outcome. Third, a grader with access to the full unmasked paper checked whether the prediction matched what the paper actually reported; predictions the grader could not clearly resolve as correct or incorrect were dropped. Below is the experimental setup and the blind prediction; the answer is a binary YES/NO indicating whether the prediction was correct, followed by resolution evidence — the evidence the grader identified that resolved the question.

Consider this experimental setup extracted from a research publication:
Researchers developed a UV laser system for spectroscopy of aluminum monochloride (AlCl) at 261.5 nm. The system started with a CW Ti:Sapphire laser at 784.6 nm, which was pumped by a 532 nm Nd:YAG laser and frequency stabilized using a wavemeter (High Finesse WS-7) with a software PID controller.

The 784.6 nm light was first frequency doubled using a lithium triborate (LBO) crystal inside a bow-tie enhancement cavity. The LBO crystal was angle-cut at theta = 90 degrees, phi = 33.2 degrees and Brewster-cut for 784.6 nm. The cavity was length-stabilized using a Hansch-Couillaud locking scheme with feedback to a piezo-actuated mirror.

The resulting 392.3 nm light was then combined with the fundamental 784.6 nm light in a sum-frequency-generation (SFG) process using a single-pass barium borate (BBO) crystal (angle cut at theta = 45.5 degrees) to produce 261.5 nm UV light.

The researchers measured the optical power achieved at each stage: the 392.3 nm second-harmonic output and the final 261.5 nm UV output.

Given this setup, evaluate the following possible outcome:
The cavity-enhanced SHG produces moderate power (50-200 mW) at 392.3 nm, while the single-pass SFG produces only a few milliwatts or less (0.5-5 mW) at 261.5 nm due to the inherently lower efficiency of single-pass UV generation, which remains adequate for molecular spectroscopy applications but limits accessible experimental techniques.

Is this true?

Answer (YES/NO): NO